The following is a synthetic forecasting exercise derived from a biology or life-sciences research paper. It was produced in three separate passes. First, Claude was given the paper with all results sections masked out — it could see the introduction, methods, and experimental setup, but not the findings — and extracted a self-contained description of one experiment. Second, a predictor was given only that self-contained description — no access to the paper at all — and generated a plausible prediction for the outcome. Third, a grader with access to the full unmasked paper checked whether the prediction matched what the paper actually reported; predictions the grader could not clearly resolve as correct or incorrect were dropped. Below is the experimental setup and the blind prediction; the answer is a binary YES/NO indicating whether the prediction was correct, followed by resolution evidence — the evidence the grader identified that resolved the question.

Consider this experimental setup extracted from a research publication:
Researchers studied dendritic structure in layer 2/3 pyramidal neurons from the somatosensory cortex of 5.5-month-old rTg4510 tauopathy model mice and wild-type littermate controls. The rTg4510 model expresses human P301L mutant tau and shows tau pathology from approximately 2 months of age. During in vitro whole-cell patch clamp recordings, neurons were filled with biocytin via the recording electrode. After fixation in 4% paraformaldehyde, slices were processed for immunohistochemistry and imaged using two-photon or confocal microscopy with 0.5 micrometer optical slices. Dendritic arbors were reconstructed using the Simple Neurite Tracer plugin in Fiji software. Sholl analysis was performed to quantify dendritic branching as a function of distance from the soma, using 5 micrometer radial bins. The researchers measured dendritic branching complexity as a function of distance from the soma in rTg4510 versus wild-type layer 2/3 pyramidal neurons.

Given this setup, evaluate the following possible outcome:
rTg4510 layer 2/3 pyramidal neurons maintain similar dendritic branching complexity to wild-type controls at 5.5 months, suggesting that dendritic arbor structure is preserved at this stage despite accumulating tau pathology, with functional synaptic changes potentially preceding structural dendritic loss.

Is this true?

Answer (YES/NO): NO